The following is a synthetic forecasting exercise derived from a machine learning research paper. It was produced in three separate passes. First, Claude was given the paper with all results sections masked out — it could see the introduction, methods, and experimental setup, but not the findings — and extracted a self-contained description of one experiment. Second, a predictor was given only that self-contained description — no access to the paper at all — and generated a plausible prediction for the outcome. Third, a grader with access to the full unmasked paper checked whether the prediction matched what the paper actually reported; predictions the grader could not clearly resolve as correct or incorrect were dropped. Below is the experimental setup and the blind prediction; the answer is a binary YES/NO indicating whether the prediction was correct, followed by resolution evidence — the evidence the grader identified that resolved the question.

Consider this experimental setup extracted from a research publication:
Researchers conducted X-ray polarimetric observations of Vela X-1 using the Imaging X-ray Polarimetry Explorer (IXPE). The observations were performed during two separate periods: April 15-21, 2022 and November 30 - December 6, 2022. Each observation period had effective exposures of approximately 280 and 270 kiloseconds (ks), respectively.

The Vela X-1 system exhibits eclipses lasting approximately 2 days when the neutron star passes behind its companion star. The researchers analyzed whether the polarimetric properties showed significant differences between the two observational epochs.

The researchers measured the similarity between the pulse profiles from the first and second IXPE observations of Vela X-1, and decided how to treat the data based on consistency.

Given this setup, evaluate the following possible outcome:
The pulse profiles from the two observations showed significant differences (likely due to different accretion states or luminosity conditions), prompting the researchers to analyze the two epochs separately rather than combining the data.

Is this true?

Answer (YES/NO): NO